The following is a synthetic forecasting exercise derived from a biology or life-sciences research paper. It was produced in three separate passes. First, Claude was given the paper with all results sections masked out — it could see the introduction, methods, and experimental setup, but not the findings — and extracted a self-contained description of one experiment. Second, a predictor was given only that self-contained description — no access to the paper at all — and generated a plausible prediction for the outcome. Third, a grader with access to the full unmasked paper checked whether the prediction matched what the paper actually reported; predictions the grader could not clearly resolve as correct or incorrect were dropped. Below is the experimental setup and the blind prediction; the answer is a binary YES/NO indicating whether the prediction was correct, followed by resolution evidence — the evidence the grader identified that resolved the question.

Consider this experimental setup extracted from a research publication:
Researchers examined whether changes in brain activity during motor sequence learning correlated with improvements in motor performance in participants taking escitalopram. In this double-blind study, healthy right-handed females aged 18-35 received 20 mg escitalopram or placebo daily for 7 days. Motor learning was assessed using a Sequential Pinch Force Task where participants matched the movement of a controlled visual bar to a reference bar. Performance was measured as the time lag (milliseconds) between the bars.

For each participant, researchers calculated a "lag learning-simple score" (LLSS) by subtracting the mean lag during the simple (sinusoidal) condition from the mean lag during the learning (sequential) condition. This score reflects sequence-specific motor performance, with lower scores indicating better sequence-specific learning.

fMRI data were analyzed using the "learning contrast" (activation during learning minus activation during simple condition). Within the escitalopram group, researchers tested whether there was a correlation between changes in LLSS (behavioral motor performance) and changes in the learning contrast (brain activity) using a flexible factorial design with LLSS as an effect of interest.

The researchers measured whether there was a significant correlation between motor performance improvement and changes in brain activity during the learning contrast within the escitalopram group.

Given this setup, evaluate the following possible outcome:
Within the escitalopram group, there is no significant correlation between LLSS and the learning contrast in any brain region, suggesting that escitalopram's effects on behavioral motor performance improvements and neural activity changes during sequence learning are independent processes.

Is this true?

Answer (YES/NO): NO